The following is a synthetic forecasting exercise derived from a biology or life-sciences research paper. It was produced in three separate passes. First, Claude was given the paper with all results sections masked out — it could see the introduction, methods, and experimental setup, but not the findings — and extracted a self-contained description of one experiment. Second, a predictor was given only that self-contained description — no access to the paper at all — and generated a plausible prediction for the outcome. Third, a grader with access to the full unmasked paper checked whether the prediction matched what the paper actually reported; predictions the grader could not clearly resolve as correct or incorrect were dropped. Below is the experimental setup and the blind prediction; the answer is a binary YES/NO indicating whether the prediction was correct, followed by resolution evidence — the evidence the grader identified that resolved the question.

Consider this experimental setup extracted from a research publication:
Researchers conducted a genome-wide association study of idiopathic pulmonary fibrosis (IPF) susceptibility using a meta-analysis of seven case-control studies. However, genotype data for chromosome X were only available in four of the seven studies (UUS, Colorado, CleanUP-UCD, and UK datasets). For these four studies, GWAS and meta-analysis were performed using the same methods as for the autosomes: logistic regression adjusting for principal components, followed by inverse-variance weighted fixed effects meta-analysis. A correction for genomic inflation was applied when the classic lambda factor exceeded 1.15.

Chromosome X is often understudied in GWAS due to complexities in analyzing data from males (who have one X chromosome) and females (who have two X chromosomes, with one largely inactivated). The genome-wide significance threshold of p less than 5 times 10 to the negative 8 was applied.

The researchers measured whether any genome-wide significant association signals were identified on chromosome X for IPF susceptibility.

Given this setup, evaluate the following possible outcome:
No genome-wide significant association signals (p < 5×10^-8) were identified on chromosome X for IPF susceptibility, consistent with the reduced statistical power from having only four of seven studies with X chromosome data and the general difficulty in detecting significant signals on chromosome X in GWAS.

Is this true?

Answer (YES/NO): YES